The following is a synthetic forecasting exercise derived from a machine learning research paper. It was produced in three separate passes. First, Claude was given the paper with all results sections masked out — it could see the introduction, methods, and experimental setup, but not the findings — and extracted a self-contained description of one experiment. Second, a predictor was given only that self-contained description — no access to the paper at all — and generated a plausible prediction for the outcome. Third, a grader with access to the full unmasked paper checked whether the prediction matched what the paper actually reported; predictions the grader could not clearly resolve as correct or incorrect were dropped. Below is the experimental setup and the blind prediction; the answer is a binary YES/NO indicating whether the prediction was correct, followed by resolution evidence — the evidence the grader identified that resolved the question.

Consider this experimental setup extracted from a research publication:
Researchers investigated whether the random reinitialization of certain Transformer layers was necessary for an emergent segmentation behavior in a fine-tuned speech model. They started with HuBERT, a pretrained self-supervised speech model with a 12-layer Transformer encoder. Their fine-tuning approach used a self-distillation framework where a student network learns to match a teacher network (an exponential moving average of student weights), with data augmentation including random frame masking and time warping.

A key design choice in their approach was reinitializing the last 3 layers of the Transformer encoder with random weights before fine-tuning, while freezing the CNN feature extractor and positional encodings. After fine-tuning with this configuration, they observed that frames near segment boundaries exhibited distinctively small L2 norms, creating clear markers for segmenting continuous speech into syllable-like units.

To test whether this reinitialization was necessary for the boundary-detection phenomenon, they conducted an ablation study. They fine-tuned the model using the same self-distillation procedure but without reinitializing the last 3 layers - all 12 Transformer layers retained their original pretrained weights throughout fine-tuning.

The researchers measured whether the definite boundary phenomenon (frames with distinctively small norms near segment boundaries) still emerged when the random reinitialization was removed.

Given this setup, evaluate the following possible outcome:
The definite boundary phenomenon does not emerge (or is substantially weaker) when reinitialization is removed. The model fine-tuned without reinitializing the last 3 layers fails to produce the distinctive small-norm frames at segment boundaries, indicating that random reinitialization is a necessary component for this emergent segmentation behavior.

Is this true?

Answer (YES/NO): YES